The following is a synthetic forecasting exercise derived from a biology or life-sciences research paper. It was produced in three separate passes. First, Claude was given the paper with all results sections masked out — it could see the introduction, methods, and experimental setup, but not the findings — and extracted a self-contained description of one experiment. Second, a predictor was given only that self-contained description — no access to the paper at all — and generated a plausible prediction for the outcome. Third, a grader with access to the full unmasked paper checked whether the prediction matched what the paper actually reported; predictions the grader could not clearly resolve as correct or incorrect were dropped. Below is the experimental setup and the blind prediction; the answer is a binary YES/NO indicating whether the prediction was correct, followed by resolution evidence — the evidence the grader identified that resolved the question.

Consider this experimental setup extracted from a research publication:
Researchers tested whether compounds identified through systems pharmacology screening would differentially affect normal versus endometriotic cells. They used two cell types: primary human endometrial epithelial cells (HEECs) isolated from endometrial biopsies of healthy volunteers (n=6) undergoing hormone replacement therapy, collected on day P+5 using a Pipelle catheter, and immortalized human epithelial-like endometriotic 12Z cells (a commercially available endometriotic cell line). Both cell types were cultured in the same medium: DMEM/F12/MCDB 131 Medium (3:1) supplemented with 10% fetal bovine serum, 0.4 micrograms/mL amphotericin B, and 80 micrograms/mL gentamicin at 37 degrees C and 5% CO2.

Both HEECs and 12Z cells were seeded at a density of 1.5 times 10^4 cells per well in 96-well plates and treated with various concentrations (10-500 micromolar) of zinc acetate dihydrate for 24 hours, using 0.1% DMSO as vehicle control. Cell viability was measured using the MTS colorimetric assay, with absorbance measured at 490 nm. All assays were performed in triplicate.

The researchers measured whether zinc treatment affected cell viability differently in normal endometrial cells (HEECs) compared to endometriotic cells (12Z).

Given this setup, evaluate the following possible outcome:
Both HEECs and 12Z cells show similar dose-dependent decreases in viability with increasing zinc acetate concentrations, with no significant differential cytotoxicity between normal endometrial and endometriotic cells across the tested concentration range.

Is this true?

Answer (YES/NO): NO